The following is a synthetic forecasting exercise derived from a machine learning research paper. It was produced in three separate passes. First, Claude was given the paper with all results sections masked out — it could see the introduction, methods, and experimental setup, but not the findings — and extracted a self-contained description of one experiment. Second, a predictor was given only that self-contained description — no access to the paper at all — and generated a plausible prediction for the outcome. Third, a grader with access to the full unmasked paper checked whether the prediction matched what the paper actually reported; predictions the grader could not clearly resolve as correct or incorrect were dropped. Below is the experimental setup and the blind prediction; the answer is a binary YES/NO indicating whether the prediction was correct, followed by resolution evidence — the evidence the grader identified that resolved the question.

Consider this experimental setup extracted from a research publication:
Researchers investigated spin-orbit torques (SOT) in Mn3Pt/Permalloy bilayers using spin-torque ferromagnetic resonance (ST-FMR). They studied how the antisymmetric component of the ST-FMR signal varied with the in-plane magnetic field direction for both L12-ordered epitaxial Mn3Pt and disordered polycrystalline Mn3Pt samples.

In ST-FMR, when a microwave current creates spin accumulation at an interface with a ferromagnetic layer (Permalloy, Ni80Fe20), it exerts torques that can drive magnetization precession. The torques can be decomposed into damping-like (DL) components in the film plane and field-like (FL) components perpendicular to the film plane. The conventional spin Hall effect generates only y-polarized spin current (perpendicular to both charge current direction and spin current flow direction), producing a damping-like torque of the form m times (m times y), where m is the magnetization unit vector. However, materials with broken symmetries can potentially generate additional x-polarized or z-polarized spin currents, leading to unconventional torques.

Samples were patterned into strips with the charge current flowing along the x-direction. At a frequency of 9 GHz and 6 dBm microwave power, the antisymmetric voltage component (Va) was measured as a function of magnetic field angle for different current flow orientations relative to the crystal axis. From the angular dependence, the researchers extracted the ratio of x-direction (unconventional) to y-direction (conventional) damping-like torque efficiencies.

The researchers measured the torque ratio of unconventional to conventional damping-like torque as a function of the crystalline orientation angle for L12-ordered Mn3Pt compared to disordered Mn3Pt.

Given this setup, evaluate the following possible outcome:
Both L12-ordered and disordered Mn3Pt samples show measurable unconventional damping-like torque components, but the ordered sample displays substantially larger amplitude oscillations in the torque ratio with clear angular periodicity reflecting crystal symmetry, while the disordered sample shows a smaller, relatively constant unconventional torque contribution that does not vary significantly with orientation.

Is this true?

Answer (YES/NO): NO